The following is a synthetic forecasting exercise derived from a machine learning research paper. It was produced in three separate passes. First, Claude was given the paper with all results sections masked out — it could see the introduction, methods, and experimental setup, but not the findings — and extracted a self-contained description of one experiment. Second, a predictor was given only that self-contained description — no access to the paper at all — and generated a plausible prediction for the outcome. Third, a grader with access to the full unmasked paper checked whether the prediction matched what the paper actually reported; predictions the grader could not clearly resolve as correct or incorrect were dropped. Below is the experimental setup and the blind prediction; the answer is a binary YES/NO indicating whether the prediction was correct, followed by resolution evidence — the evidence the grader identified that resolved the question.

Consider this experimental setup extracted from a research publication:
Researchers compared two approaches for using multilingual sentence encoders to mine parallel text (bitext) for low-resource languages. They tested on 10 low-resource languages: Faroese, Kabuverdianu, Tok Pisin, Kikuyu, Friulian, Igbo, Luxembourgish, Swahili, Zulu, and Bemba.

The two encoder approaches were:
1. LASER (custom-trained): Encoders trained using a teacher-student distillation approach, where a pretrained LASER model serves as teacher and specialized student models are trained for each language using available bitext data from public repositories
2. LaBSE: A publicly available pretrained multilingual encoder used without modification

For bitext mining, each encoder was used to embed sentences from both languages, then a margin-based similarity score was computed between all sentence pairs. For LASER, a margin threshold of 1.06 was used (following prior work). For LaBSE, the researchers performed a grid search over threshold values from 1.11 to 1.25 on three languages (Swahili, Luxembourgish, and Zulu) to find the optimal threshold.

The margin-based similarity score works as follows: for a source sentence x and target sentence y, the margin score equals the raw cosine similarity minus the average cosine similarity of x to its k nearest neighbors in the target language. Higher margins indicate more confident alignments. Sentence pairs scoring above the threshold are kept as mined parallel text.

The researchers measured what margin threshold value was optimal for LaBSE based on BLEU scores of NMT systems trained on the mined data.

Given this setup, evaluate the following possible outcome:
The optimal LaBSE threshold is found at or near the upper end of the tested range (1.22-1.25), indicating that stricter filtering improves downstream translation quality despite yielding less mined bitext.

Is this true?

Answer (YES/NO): NO